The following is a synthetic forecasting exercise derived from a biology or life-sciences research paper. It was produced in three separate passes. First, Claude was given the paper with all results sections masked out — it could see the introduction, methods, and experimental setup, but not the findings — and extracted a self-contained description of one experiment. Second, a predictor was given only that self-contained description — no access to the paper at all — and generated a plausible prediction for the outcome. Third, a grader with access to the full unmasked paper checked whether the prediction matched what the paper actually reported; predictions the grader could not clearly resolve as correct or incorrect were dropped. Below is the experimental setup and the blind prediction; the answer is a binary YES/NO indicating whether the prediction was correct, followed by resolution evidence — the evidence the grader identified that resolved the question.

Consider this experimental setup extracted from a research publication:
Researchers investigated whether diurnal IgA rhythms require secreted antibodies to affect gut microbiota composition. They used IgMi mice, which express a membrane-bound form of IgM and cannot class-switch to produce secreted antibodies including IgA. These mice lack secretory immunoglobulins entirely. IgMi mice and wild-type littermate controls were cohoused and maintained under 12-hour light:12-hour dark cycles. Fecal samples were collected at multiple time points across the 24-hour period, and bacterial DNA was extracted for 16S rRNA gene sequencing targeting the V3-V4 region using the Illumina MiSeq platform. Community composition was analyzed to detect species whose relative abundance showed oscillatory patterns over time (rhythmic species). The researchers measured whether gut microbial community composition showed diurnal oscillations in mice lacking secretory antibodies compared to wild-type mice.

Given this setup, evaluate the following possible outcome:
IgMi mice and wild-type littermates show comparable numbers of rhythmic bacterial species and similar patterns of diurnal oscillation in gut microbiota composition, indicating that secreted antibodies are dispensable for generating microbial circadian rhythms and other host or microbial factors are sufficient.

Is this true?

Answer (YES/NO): NO